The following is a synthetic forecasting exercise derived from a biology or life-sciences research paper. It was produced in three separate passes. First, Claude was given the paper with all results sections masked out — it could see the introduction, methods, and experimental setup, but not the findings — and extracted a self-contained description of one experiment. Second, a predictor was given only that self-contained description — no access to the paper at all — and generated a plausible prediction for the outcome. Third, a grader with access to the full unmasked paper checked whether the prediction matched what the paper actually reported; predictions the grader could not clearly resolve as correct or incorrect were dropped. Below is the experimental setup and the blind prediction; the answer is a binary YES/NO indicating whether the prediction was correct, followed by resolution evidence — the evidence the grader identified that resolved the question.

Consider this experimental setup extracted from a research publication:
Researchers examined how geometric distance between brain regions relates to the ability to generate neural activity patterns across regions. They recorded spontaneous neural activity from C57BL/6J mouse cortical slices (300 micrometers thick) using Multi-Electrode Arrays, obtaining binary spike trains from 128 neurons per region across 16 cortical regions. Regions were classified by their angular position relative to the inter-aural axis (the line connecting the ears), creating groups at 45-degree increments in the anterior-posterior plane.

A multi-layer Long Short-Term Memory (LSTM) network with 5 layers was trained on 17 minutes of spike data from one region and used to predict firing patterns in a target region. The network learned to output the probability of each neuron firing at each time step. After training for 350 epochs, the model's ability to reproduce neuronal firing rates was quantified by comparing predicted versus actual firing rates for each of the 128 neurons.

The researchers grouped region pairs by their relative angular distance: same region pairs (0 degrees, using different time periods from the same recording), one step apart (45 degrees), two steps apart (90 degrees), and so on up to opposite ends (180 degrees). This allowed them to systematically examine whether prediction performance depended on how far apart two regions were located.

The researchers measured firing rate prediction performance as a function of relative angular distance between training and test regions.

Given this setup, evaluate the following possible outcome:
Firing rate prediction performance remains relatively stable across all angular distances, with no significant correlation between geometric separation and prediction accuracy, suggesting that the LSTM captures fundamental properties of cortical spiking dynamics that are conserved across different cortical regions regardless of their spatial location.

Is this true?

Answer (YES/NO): NO